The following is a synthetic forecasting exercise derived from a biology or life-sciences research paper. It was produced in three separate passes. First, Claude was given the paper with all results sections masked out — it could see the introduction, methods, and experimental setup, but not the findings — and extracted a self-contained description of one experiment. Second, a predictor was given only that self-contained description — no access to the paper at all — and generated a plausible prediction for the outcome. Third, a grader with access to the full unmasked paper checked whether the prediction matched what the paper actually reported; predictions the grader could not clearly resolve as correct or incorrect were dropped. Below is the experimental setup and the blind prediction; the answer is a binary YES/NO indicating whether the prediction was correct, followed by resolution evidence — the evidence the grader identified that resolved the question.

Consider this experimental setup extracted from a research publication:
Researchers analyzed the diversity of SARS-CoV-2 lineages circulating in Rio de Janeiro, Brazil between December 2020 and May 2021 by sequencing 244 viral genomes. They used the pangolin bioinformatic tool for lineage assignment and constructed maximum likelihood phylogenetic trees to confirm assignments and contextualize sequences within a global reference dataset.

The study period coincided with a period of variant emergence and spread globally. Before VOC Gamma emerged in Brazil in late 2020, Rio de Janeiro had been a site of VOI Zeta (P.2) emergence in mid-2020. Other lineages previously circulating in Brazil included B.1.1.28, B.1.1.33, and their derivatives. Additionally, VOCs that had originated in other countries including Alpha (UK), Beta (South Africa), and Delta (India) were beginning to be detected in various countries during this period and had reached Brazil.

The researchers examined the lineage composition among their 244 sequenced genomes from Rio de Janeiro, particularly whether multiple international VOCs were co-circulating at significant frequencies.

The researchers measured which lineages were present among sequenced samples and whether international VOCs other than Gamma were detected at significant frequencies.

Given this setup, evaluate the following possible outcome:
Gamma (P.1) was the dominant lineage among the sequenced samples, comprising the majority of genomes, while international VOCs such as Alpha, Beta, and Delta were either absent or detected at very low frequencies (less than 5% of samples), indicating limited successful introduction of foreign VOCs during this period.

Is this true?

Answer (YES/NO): NO